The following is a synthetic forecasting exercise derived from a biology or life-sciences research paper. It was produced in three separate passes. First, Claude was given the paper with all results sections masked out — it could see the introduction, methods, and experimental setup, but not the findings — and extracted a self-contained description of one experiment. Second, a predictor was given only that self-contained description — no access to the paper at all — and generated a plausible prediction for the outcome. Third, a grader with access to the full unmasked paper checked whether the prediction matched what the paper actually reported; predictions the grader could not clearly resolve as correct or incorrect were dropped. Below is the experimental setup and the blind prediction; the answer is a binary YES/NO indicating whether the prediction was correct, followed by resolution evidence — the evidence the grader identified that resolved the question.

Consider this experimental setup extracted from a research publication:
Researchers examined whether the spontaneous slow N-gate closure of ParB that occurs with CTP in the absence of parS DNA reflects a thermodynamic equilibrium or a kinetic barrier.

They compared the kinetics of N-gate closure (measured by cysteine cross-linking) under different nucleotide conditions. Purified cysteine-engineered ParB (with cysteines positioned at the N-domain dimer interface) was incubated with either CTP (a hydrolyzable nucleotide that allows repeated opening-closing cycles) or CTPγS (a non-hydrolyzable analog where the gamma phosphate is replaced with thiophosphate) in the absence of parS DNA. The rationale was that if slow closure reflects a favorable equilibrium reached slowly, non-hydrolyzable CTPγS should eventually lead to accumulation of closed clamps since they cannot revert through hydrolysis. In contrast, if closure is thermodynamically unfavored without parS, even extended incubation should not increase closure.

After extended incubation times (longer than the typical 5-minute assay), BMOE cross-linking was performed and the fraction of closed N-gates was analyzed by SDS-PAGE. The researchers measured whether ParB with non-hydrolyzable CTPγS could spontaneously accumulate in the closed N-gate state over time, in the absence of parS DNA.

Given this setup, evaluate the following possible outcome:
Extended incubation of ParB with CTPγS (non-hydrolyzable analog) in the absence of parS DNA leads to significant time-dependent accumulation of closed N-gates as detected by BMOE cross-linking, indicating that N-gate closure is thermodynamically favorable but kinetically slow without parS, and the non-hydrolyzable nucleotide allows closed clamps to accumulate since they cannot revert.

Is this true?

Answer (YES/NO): YES